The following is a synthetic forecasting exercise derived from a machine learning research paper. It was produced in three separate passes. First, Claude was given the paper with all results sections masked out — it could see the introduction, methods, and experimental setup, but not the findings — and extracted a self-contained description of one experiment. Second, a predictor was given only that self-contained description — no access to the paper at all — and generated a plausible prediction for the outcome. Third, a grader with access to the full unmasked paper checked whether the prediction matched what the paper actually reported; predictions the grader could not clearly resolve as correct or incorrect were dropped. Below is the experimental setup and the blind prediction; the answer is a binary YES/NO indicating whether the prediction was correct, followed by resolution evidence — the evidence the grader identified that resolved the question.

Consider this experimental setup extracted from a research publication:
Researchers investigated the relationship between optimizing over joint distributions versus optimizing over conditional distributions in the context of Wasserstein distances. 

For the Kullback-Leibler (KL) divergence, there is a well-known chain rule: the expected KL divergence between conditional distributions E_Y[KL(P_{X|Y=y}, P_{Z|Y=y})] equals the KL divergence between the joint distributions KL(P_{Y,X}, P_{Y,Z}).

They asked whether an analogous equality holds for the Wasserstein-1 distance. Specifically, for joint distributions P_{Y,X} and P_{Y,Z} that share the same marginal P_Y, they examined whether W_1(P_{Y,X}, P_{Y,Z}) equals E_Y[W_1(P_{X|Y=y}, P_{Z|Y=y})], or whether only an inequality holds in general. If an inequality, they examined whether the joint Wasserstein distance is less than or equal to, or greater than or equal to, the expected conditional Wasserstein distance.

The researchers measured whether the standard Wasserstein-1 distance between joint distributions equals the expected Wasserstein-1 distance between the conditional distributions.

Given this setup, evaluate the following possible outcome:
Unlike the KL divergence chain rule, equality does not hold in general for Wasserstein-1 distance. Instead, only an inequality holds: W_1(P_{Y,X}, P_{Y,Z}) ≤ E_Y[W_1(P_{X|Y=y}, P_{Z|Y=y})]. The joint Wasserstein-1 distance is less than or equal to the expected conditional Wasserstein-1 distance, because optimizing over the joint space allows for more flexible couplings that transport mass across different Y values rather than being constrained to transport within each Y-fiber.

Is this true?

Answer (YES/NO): YES